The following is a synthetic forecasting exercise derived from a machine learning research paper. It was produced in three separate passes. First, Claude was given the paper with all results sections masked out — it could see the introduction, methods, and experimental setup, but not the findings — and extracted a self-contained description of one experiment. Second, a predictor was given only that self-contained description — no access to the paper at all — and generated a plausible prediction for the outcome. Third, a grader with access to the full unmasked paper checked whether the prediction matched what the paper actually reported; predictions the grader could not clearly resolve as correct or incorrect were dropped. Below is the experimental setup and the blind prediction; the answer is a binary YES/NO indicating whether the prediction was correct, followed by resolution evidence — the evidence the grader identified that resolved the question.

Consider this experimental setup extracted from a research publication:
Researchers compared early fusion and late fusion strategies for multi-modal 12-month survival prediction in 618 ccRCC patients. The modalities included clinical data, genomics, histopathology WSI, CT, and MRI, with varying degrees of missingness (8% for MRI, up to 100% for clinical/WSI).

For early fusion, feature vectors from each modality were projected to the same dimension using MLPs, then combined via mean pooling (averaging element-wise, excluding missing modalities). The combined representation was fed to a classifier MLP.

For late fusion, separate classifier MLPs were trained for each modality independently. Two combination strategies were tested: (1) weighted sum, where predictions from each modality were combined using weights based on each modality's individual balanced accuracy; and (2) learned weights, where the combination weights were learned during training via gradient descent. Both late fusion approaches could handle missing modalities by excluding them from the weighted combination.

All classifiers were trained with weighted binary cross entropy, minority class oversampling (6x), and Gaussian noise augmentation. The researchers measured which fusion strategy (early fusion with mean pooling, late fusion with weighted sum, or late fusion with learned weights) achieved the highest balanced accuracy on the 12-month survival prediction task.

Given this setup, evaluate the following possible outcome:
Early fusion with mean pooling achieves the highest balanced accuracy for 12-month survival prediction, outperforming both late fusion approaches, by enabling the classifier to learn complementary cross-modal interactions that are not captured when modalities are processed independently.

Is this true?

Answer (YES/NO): YES